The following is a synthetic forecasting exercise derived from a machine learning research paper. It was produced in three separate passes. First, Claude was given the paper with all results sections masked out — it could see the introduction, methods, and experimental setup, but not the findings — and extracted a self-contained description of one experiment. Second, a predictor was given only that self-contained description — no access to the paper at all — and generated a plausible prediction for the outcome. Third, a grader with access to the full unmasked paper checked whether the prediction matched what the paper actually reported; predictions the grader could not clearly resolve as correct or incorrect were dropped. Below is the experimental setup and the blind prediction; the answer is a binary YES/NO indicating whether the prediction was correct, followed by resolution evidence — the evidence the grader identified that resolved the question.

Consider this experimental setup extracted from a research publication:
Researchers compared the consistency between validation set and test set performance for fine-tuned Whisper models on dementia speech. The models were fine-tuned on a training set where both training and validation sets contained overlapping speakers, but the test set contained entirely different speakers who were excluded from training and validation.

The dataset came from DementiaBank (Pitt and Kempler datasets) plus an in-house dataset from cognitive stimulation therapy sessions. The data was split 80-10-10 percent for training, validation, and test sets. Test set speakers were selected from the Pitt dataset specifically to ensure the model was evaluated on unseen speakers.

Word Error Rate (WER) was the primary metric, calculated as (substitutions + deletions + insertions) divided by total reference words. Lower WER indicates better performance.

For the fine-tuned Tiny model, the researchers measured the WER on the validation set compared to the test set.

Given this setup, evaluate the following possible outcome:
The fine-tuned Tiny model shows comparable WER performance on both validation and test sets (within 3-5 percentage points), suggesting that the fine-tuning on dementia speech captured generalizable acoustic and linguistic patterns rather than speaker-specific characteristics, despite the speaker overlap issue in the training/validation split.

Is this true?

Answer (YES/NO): NO